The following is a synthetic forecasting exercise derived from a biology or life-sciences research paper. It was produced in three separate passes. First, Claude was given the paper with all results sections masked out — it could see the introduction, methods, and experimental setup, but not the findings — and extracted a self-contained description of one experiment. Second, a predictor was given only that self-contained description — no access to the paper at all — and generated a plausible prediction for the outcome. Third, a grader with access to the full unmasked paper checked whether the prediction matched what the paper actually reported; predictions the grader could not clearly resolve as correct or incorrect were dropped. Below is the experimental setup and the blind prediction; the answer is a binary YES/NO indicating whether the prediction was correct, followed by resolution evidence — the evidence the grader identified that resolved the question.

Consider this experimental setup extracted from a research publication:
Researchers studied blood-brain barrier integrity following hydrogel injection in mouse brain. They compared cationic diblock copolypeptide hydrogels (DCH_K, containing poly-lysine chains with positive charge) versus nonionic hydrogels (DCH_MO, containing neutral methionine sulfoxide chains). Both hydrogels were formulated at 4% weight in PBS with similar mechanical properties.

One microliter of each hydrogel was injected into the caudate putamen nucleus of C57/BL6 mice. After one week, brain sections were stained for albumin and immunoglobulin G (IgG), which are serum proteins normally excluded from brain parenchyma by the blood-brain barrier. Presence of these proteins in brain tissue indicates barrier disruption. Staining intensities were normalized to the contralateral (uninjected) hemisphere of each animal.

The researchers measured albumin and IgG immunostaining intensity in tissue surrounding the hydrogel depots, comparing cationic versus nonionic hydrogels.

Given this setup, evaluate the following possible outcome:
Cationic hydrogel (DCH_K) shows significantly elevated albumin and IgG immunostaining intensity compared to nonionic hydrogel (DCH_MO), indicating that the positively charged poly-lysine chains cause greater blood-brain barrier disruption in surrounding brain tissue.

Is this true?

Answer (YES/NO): YES